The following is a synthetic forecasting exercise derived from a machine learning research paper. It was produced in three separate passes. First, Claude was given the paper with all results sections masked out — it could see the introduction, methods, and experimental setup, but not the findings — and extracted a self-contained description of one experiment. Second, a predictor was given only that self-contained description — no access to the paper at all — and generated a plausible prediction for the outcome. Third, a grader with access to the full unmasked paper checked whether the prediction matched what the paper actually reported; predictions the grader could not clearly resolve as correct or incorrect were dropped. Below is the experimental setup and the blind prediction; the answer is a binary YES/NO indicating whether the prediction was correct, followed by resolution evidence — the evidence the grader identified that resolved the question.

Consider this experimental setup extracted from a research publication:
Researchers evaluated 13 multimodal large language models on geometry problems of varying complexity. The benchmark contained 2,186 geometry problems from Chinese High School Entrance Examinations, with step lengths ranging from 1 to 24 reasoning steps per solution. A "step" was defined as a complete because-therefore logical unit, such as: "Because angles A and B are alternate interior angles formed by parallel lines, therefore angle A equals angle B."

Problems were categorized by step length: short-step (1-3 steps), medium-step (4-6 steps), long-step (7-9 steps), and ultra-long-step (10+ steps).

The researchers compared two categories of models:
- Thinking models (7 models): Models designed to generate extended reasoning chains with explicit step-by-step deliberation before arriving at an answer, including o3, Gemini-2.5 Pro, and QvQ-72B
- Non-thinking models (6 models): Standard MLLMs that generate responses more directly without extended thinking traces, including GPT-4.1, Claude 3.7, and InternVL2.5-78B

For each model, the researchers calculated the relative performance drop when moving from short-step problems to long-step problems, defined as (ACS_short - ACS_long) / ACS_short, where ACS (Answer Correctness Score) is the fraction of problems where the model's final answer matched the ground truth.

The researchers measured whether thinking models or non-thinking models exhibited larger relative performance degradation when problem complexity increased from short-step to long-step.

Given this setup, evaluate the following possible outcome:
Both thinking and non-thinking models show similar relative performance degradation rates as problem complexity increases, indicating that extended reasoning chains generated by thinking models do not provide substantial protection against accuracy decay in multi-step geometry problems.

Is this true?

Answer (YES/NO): NO